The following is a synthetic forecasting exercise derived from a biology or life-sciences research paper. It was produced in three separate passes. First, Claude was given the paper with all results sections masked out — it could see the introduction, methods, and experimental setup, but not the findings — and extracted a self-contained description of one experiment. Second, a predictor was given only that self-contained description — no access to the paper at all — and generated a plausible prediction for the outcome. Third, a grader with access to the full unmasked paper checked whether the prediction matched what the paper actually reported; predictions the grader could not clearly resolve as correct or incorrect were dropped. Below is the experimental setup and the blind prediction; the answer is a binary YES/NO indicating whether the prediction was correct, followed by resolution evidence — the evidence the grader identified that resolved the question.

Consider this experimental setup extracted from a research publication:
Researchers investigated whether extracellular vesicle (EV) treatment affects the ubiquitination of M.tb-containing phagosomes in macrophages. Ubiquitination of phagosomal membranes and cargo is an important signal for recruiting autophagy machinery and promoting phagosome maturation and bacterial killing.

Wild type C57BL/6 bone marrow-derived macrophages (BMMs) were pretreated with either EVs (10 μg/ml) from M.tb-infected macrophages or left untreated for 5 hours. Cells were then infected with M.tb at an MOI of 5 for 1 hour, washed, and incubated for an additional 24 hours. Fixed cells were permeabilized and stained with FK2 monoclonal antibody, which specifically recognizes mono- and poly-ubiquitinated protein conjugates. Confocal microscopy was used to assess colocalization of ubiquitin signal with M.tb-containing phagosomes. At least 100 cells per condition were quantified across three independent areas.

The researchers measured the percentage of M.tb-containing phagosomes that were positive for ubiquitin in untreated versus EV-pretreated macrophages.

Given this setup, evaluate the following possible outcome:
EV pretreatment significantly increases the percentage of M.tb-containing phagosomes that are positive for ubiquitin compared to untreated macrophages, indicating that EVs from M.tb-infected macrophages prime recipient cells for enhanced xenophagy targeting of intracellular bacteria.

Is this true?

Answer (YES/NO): NO